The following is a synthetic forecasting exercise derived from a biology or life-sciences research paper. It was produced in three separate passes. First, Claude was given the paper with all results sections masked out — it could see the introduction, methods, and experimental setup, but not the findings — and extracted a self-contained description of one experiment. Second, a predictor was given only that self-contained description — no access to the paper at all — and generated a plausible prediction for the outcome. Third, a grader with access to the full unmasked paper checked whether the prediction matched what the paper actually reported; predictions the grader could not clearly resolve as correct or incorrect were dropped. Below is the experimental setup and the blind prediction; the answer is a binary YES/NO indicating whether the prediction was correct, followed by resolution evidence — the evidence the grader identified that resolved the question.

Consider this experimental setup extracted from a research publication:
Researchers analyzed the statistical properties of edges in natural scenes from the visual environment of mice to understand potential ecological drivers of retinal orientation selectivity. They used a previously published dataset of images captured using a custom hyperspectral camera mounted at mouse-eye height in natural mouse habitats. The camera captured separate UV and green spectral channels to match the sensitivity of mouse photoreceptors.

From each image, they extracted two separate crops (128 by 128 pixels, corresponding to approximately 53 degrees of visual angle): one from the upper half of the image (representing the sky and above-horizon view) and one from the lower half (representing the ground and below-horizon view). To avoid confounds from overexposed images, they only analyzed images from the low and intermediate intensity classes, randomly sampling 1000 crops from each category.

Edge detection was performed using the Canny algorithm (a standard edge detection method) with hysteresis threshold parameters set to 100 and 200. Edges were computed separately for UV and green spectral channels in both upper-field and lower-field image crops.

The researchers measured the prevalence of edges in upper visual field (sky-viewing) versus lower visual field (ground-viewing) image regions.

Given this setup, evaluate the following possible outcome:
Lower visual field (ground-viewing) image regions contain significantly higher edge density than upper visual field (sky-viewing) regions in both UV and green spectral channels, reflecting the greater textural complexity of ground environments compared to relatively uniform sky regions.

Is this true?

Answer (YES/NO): NO